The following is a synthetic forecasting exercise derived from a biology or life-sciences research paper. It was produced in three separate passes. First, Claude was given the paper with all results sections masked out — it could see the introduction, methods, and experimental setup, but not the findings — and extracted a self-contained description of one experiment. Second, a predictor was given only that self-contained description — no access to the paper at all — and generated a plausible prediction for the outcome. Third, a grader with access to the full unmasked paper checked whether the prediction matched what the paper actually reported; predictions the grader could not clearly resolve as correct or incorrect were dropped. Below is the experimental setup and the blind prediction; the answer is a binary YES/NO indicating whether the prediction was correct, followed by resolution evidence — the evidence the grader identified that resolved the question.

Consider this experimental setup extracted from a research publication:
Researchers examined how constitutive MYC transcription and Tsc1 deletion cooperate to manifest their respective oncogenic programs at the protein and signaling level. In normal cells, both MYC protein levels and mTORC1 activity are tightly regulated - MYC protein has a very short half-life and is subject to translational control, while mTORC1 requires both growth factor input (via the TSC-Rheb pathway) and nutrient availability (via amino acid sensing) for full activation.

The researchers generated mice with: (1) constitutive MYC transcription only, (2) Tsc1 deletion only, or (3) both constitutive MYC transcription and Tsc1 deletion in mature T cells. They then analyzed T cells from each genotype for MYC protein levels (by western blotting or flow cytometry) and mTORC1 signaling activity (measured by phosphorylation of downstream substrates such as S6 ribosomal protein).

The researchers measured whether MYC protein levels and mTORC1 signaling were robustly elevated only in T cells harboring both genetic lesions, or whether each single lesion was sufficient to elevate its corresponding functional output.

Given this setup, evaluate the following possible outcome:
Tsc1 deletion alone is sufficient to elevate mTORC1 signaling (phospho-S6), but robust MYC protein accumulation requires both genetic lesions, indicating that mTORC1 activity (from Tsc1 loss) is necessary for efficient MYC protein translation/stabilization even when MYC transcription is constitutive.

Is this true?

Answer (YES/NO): NO